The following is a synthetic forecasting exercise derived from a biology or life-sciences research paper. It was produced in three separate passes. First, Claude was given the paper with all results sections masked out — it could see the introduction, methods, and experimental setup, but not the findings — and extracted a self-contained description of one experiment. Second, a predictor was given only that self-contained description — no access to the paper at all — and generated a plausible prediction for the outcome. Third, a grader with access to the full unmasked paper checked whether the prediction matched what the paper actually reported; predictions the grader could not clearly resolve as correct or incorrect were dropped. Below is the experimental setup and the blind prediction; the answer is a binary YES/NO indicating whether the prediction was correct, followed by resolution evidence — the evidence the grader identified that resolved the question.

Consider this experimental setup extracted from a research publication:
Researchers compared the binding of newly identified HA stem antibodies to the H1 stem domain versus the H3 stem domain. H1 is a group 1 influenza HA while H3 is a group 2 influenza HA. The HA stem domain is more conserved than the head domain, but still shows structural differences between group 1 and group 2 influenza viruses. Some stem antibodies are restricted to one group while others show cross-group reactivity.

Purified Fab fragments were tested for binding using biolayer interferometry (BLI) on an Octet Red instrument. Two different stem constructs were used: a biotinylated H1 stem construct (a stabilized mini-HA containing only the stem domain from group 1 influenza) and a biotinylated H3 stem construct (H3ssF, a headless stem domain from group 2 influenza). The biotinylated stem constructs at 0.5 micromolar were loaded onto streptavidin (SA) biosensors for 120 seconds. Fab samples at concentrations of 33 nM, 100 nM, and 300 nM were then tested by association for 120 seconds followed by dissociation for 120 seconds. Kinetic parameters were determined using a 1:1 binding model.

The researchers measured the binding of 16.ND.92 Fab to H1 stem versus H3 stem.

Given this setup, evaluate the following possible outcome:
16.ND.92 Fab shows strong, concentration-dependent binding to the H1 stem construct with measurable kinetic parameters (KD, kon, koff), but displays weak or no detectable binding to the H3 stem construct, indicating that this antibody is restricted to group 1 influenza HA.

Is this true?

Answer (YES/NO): YES